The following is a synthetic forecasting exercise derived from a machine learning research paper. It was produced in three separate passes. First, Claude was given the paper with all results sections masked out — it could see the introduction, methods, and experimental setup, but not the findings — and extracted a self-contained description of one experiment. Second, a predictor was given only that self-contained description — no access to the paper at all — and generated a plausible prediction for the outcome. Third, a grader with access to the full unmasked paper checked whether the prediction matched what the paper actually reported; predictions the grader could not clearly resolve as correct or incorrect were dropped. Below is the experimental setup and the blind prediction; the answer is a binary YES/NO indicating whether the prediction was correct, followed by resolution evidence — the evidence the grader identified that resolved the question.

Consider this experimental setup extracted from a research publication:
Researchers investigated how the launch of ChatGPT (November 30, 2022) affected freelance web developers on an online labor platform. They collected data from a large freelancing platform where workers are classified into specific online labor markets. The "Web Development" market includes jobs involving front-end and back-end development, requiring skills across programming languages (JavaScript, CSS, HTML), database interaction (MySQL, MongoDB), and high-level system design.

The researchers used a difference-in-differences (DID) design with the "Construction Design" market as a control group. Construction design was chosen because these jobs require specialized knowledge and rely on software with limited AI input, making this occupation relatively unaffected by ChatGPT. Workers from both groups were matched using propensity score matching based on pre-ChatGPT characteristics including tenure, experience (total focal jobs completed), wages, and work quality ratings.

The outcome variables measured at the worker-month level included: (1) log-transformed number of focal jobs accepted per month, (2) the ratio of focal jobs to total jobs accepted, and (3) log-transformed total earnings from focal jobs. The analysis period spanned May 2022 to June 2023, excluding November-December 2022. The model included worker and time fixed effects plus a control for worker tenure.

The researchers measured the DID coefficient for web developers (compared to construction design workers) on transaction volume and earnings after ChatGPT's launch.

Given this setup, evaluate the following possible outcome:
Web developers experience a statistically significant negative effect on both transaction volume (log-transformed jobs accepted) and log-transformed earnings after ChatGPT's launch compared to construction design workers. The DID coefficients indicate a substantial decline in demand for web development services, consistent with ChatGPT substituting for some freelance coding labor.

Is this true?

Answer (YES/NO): NO